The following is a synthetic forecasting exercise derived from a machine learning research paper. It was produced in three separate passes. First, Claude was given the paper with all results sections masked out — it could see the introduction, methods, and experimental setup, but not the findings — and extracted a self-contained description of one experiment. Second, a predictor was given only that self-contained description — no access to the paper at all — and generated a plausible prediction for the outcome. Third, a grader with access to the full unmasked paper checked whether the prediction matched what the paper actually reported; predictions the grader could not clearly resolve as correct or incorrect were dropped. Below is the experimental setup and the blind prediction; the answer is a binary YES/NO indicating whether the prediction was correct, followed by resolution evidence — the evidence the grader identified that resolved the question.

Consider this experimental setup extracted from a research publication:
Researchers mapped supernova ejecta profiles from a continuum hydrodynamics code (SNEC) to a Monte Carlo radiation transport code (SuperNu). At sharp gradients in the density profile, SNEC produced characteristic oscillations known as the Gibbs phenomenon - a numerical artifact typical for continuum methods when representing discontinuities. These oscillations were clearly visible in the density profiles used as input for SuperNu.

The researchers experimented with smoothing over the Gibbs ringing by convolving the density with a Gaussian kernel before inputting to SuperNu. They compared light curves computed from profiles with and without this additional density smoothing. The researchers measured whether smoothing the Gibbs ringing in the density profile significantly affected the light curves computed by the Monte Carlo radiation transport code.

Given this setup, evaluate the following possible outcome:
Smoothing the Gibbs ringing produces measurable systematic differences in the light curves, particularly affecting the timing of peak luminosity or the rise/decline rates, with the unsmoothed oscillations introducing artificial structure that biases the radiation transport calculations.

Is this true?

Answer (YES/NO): NO